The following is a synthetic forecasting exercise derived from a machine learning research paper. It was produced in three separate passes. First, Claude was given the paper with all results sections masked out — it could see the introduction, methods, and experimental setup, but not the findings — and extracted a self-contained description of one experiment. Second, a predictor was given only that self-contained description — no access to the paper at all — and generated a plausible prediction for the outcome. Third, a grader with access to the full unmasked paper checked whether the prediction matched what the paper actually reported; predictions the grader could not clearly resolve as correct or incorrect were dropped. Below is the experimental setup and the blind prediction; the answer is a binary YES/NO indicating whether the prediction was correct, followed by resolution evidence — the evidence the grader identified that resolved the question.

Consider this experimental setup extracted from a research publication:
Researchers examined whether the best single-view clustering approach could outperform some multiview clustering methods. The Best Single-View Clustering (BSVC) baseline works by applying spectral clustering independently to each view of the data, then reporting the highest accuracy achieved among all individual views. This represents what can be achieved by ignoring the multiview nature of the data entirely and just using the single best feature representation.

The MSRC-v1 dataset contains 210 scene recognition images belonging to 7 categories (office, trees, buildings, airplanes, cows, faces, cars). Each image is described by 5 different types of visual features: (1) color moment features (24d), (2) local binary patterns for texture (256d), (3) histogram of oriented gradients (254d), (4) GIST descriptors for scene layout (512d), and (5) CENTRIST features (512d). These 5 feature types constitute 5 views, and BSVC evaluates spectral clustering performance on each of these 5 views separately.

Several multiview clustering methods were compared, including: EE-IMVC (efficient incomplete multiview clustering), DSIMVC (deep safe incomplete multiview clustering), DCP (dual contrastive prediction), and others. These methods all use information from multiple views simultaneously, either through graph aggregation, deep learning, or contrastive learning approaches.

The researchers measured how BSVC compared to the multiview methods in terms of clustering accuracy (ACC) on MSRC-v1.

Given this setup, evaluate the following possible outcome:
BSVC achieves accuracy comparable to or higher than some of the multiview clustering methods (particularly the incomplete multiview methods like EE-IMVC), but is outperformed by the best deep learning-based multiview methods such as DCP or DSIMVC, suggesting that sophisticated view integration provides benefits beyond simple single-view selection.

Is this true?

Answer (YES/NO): NO